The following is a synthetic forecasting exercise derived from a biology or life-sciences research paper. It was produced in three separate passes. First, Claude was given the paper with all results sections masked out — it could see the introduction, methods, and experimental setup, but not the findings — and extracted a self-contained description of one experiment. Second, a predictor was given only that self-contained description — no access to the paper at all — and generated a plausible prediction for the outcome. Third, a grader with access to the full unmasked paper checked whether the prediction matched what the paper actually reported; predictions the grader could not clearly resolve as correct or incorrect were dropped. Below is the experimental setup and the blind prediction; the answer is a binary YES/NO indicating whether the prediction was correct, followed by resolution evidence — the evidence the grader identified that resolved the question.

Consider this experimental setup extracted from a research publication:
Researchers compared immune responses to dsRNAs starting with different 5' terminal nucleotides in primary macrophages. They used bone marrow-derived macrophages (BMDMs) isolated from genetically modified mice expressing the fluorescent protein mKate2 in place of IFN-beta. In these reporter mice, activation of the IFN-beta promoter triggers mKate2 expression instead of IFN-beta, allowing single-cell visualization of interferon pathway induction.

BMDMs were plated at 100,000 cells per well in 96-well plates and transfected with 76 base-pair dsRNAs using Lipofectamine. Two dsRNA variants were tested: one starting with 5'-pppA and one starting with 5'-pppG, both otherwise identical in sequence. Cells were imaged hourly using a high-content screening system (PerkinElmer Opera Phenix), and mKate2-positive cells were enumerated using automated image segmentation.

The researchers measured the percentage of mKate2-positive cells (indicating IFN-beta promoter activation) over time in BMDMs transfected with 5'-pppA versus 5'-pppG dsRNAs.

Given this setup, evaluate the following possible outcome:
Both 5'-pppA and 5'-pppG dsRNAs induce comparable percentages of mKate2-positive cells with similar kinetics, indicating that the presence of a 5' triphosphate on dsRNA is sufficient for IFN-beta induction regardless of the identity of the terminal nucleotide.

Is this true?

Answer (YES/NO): NO